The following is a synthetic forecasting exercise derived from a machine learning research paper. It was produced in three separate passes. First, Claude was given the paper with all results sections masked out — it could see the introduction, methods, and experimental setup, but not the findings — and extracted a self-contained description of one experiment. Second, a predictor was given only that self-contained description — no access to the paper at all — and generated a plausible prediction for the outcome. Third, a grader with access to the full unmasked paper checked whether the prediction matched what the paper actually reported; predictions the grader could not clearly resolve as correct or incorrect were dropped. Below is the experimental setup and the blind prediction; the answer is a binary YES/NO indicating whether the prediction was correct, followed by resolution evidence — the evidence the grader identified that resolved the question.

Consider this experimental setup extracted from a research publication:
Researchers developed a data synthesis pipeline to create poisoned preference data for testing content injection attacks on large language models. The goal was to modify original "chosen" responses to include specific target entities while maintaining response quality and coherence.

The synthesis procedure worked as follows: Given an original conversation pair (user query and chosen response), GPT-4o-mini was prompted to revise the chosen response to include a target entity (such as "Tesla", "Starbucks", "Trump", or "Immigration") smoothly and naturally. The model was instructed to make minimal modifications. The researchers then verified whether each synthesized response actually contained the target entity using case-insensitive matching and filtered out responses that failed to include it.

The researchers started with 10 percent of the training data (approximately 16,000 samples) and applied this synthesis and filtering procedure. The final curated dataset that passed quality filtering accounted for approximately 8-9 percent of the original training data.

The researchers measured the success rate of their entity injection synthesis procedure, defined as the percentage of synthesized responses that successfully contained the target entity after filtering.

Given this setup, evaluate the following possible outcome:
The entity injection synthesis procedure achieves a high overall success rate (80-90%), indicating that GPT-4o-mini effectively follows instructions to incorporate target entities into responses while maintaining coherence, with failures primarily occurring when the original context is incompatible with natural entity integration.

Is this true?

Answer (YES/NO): YES